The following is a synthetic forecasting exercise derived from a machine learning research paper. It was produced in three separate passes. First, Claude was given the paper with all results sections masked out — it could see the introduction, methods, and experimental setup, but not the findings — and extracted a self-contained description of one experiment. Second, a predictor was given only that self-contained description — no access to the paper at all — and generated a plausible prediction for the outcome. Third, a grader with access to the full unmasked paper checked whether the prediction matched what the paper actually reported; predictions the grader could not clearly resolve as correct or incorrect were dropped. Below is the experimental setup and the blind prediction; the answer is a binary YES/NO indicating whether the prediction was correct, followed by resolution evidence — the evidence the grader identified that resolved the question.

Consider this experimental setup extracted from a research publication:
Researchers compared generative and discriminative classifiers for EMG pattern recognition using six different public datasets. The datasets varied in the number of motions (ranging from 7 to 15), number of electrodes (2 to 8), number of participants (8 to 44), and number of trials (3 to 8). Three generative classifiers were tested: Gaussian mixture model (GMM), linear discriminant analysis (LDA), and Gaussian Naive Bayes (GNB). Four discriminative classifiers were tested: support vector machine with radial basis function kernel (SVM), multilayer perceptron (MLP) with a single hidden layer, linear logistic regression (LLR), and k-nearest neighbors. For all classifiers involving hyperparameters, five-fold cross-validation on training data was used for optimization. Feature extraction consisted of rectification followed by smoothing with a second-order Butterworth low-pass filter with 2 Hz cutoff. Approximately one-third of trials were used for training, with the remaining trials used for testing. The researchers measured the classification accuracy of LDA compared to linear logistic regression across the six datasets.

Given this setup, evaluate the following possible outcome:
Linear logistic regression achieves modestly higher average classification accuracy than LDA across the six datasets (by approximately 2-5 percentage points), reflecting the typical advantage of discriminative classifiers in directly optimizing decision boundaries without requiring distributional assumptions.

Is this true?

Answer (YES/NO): NO